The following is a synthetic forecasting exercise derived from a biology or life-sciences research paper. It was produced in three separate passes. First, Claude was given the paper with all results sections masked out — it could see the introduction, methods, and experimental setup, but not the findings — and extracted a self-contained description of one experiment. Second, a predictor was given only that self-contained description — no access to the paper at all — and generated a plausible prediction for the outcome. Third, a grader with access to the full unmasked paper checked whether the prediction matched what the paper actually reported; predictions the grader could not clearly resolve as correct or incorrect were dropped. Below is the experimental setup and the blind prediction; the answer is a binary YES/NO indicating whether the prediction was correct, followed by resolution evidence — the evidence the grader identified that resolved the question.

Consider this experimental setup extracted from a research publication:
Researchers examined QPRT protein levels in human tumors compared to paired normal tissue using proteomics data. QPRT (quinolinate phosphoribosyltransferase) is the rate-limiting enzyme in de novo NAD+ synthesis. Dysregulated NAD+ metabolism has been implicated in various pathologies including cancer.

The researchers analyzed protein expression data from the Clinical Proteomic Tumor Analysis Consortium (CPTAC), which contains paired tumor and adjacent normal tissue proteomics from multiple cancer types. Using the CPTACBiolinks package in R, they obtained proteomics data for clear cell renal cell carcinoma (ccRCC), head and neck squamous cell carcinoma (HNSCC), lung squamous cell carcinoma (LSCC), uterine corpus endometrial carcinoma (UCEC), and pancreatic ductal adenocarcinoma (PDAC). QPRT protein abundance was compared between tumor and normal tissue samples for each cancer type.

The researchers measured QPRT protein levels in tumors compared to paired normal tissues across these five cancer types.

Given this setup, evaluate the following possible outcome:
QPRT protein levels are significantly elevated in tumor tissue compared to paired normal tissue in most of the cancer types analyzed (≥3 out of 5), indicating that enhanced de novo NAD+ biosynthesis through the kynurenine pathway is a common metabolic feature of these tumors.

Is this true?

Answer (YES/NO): NO